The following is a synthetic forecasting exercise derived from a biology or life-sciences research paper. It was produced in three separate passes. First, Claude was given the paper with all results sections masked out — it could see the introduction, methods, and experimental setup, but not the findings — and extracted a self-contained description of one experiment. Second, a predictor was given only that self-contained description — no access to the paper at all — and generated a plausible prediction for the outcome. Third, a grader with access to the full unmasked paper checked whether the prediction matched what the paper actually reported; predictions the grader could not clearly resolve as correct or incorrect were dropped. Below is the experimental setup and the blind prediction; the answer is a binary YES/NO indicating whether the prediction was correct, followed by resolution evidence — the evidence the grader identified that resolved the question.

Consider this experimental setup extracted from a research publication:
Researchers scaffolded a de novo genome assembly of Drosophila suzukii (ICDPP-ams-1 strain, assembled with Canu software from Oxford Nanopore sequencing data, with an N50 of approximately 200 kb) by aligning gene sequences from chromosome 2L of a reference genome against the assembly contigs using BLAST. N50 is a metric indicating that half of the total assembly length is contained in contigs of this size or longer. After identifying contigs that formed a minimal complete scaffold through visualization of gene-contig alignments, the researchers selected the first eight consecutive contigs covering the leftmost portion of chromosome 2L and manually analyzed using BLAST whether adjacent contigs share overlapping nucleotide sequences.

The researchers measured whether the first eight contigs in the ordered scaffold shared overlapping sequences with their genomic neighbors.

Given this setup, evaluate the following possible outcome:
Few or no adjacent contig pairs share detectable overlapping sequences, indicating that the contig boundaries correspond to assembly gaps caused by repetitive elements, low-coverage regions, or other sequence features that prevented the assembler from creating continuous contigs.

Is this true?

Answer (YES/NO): NO